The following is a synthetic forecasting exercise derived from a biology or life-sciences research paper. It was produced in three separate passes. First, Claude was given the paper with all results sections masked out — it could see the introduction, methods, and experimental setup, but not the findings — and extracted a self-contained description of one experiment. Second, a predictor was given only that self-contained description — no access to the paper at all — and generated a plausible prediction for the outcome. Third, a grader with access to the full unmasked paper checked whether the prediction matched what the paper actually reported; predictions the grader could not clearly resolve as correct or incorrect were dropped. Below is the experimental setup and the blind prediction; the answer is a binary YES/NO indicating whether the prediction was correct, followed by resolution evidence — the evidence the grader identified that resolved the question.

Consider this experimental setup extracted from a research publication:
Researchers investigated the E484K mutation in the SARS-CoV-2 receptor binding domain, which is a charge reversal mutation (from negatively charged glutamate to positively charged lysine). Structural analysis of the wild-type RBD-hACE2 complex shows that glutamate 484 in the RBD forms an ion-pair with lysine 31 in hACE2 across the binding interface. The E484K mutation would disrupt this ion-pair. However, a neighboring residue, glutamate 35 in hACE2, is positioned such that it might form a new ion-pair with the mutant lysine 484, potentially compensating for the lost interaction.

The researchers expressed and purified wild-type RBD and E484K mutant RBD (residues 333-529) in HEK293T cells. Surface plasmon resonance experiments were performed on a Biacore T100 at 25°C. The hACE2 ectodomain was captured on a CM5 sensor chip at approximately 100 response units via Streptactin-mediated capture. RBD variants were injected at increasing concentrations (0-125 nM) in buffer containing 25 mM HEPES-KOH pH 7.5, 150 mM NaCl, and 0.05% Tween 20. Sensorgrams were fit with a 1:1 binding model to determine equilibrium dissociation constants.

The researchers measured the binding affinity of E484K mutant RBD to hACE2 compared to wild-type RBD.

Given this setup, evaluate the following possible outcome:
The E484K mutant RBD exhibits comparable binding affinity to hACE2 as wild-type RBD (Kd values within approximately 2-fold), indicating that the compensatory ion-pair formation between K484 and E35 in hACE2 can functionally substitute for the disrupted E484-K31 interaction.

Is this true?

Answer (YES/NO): YES